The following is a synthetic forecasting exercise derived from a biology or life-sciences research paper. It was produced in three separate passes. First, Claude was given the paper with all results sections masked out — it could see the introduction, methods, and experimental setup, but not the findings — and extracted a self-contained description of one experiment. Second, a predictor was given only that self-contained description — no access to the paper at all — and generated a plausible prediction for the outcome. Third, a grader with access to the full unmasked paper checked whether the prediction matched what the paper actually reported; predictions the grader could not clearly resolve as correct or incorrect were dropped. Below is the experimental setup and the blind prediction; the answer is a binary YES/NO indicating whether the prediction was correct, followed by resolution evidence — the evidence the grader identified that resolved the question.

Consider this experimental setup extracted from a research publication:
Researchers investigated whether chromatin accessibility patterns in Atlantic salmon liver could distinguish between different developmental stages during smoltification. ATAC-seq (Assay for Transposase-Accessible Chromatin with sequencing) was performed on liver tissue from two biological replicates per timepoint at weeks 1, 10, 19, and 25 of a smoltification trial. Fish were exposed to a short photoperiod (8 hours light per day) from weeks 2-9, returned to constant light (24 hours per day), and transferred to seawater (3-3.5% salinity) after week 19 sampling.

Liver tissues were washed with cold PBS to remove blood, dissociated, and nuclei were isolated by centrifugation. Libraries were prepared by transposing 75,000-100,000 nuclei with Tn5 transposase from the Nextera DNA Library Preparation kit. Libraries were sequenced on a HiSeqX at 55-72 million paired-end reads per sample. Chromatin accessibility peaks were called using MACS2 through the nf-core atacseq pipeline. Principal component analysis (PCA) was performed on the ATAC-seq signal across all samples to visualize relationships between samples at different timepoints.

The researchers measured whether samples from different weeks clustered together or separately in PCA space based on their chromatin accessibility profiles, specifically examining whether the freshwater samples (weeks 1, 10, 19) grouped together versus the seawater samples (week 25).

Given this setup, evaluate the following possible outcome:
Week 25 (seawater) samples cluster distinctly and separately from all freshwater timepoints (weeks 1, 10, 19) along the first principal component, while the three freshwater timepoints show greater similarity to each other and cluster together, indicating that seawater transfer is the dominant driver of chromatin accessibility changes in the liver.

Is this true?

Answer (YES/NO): NO